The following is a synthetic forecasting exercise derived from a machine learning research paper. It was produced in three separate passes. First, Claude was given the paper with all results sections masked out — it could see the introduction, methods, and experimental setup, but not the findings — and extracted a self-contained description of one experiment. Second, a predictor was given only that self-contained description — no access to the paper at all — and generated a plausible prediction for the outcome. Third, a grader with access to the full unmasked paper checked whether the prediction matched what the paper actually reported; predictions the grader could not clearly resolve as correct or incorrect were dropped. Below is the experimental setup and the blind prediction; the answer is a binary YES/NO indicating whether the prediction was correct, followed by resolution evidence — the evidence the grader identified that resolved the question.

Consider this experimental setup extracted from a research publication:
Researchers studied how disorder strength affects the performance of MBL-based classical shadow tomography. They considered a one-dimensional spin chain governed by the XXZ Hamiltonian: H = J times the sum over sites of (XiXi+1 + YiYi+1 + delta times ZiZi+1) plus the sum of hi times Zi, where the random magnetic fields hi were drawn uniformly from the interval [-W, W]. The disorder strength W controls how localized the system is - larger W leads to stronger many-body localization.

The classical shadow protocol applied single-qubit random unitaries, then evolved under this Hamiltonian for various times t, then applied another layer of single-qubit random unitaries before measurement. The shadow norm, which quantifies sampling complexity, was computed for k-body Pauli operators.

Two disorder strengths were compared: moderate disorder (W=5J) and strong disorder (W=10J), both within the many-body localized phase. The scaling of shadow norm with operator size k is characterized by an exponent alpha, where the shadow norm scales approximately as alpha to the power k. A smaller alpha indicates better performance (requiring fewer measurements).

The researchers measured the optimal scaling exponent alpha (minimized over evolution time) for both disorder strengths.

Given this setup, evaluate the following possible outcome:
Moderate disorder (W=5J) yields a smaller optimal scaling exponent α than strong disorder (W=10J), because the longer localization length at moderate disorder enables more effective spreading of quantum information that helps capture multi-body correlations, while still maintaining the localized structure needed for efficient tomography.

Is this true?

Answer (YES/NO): YES